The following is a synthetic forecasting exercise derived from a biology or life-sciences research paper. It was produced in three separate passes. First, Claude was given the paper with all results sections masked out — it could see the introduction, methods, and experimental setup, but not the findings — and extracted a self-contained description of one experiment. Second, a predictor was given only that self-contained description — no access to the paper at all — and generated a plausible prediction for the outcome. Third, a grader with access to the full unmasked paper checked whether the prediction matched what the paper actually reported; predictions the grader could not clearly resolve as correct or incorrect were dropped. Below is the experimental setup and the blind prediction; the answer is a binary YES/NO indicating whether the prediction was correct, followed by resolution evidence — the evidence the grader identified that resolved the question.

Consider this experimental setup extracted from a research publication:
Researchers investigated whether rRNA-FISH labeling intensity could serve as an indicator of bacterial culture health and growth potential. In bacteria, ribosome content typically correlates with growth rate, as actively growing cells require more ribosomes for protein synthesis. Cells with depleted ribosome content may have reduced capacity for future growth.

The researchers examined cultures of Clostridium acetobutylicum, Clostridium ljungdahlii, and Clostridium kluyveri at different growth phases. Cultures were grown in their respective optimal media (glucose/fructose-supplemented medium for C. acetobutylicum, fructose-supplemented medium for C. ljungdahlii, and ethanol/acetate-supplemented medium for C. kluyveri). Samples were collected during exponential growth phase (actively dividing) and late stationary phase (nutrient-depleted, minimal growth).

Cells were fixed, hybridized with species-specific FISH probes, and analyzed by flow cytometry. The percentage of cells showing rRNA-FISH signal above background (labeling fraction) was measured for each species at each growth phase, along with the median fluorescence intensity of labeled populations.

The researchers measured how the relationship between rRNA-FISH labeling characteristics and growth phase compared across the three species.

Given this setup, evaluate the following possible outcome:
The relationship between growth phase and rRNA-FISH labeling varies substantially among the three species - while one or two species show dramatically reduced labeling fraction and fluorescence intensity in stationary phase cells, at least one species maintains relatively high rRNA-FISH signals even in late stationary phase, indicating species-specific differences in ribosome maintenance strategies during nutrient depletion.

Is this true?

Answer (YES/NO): YES